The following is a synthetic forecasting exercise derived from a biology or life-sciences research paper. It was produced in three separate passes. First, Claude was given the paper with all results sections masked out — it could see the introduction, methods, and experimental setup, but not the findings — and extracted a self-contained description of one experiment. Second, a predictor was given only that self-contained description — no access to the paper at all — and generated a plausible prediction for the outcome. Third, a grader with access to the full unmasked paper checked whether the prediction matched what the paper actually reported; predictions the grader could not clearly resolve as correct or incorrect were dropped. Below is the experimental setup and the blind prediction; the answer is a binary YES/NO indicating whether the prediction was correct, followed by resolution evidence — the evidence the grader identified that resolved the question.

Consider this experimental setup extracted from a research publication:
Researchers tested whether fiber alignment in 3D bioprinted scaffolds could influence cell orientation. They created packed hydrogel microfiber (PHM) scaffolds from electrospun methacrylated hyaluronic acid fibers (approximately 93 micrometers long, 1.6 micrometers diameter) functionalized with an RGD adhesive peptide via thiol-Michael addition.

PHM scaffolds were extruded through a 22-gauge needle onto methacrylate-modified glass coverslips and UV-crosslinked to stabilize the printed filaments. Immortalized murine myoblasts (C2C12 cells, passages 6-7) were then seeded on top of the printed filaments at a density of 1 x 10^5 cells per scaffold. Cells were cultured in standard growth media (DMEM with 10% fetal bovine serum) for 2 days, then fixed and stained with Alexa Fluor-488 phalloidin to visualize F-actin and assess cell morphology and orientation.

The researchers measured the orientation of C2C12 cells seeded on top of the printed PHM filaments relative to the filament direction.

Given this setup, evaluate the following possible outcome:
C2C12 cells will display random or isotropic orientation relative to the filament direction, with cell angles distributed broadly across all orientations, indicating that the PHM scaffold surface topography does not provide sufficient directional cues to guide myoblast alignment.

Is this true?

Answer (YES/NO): NO